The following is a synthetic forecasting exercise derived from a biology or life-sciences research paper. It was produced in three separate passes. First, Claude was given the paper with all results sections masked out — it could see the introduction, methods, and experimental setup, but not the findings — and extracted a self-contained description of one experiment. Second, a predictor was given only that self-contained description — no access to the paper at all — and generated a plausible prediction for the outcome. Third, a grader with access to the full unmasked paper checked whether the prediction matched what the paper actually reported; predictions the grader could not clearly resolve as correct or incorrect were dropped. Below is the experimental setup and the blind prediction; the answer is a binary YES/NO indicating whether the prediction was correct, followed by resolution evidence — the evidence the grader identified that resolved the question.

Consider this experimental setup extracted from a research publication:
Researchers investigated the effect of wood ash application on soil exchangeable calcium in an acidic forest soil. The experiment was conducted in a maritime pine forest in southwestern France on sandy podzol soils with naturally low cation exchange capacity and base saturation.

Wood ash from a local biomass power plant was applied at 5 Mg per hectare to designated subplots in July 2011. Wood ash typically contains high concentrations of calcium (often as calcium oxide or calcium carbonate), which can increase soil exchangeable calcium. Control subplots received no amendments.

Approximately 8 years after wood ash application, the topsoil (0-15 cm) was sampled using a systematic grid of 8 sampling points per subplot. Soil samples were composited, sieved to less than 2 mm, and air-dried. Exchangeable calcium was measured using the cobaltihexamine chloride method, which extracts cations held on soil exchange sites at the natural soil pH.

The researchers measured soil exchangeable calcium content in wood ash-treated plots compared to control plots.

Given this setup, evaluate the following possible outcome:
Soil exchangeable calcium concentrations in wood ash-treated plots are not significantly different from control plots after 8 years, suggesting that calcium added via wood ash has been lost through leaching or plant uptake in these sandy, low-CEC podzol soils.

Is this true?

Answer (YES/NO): NO